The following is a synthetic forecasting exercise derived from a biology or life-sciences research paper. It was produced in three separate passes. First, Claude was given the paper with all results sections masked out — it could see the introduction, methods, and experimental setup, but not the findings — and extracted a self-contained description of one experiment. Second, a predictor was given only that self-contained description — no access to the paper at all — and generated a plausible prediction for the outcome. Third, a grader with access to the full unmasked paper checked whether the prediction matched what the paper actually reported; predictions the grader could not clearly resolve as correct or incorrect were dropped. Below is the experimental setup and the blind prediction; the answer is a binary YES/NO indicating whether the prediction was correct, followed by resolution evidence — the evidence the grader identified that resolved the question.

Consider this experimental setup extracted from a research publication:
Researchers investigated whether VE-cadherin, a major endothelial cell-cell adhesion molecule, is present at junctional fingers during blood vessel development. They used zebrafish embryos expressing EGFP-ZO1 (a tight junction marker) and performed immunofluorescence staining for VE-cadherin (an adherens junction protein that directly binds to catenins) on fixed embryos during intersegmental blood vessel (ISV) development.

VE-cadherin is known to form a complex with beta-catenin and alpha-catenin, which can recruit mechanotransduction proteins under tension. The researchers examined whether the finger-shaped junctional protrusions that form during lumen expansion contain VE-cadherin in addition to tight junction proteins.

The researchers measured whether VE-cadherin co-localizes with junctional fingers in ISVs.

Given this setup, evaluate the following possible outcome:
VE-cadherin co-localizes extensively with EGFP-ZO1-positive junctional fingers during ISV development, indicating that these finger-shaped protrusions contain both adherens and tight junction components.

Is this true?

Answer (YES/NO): YES